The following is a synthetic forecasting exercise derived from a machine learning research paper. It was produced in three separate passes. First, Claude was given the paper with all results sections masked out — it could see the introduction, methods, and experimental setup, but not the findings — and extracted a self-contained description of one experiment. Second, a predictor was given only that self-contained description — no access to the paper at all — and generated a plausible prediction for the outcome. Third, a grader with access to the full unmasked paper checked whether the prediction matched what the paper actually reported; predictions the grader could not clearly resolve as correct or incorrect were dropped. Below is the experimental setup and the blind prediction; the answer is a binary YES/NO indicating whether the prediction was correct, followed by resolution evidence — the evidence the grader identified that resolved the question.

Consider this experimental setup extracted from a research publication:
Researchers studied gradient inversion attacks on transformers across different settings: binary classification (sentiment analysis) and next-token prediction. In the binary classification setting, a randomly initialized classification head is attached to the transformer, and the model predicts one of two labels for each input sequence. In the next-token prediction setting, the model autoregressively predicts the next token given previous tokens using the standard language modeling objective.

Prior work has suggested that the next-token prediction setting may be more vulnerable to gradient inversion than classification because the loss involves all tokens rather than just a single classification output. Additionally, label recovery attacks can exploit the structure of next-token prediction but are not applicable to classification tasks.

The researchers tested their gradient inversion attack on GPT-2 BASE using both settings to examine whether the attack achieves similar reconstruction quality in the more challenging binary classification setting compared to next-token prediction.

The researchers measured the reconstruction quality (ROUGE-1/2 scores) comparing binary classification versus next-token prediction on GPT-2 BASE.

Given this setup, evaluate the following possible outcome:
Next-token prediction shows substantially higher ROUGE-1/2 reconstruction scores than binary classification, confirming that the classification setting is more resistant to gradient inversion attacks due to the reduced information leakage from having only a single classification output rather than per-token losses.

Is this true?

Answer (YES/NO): NO